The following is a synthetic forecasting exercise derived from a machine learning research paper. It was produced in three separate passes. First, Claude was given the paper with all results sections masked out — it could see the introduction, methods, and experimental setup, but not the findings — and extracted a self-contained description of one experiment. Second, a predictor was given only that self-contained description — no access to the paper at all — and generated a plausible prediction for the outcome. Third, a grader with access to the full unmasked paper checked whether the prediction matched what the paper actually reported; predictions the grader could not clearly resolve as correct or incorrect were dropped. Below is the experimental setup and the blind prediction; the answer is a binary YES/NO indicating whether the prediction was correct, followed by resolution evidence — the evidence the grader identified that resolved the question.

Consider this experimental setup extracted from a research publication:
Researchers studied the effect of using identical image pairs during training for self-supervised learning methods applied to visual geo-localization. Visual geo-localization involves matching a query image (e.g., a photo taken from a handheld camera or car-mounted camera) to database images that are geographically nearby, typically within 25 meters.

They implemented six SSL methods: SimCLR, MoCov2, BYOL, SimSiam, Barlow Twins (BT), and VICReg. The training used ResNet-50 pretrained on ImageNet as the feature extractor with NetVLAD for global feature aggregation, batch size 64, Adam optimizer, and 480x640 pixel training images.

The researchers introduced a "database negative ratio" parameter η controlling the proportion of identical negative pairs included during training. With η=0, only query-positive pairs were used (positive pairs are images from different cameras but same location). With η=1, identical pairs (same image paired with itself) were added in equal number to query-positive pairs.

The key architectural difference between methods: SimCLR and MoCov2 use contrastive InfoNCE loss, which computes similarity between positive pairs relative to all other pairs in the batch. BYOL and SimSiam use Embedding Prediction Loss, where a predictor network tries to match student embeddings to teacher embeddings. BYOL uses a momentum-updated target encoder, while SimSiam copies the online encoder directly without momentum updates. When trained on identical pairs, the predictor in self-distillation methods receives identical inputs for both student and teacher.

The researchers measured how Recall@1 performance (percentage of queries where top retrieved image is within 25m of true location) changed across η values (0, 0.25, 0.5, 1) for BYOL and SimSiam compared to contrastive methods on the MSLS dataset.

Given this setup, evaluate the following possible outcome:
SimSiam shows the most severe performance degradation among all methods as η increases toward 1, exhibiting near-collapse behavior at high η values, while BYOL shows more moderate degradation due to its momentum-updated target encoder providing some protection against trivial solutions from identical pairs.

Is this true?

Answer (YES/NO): NO